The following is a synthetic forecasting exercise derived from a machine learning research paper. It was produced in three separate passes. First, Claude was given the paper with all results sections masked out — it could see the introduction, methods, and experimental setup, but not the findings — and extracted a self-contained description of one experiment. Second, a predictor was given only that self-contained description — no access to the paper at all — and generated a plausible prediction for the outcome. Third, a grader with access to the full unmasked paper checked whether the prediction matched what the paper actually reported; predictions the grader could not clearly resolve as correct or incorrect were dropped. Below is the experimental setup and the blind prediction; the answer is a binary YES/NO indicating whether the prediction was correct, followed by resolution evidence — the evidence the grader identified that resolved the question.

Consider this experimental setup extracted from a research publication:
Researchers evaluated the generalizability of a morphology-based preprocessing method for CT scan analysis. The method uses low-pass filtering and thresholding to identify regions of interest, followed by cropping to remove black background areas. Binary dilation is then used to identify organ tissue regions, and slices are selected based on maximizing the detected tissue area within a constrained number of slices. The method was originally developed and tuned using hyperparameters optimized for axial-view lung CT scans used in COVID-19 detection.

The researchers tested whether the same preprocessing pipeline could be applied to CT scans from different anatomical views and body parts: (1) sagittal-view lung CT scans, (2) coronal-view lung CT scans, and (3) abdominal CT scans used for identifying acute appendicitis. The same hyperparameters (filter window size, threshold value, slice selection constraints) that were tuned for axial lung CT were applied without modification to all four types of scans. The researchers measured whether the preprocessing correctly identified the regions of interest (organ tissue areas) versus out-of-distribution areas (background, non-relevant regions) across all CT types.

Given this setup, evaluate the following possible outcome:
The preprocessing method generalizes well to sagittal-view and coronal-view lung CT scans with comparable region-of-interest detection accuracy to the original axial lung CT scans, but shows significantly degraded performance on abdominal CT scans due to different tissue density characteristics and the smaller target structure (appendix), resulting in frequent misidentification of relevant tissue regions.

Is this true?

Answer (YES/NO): NO